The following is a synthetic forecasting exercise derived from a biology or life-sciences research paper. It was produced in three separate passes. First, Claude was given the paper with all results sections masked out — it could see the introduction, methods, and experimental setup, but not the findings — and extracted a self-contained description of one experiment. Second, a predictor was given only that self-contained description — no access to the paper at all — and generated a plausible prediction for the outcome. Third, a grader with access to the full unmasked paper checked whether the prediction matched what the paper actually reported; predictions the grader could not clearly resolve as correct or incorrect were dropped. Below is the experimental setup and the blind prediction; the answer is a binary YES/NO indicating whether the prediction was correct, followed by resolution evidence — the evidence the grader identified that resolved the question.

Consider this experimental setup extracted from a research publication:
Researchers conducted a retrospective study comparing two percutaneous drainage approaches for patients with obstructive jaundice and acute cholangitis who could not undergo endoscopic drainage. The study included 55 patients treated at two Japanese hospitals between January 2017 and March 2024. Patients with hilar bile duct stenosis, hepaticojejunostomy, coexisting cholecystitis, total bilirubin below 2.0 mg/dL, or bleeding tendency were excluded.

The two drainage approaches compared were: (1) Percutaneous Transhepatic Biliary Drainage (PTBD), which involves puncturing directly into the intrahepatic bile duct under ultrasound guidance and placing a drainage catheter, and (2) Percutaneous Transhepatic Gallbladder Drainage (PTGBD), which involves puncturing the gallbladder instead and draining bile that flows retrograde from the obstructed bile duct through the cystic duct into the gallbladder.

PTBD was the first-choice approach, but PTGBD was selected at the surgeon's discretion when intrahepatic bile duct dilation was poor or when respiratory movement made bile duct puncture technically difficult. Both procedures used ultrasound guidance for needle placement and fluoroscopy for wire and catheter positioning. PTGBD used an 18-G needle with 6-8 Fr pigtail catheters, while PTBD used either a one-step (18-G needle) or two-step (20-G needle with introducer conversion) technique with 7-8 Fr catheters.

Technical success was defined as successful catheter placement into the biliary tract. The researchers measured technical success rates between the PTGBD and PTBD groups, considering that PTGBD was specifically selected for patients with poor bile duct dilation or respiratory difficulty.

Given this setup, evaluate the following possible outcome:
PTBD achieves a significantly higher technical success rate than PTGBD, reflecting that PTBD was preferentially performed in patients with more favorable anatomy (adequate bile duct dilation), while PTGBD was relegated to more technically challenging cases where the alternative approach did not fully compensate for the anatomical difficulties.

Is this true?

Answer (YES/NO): NO